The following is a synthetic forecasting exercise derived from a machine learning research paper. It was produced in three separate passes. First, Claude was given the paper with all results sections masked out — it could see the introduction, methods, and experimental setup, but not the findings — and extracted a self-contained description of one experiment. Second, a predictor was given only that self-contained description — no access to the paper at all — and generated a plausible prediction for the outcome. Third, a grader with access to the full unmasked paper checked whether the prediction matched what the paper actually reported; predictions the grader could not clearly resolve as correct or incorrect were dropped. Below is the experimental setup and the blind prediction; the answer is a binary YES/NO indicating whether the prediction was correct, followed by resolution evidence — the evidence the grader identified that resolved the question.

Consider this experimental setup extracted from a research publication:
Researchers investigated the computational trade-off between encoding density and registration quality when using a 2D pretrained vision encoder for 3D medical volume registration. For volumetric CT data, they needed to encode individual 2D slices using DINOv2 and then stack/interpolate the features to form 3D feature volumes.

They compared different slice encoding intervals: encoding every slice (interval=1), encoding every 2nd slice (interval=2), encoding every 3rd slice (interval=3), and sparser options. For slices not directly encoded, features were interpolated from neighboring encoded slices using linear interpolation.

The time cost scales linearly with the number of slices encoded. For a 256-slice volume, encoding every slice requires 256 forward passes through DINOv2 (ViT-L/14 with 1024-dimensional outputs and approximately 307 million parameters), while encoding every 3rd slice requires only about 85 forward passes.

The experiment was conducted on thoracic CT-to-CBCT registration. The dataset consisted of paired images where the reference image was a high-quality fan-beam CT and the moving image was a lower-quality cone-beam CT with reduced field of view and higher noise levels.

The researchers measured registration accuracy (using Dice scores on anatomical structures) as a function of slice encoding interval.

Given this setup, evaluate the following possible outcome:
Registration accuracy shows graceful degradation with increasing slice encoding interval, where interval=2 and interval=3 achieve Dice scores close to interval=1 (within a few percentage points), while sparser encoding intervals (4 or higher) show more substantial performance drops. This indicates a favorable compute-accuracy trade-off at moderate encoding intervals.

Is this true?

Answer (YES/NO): YES